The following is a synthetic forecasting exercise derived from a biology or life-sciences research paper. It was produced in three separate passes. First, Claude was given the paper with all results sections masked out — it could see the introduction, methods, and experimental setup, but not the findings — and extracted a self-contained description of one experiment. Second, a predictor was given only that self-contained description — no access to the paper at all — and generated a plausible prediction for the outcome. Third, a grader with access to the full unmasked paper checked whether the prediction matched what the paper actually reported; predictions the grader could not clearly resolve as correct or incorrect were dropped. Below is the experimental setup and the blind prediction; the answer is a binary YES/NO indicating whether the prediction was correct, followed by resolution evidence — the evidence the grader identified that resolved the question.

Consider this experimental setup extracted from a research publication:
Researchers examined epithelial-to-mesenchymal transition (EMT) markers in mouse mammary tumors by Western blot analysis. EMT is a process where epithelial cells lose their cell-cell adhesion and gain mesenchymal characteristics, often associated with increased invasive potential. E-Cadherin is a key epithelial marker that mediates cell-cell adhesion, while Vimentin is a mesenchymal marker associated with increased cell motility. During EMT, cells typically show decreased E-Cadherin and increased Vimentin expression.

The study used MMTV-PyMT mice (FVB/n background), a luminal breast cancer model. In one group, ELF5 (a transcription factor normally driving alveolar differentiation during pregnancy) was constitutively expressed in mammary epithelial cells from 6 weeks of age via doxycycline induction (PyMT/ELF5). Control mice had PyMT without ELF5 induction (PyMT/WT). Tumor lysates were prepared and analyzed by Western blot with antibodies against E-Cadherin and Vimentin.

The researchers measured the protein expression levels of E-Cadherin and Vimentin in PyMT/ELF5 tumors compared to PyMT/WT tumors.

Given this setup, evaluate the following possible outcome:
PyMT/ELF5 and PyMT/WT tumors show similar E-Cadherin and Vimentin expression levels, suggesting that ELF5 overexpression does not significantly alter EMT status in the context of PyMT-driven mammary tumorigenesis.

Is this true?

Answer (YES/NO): NO